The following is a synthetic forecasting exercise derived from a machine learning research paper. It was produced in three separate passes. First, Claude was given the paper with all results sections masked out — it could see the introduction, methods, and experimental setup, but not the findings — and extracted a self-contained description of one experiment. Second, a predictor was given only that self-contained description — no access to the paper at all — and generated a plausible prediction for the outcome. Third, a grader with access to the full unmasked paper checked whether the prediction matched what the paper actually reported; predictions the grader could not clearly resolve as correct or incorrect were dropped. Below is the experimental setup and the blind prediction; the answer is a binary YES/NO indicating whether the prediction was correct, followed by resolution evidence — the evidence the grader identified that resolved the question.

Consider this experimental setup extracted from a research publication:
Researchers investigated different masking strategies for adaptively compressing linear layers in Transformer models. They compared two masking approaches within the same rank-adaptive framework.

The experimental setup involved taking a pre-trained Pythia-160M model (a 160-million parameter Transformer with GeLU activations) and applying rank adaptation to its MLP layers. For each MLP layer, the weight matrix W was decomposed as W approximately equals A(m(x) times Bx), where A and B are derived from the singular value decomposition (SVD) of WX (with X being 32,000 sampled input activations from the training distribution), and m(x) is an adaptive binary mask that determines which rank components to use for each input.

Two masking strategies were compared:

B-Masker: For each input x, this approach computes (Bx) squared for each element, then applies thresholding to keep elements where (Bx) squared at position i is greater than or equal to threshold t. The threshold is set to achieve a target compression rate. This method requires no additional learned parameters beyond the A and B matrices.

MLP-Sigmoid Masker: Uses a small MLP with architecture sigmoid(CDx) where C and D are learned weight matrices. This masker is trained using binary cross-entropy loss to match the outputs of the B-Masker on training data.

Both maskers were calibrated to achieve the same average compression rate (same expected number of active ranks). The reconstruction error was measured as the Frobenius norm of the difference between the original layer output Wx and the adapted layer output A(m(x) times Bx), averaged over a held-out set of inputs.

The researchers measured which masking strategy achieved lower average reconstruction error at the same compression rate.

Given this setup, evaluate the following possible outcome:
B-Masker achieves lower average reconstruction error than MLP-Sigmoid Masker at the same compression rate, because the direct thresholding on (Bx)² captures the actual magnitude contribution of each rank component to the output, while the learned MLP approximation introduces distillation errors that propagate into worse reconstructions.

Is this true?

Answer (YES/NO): YES